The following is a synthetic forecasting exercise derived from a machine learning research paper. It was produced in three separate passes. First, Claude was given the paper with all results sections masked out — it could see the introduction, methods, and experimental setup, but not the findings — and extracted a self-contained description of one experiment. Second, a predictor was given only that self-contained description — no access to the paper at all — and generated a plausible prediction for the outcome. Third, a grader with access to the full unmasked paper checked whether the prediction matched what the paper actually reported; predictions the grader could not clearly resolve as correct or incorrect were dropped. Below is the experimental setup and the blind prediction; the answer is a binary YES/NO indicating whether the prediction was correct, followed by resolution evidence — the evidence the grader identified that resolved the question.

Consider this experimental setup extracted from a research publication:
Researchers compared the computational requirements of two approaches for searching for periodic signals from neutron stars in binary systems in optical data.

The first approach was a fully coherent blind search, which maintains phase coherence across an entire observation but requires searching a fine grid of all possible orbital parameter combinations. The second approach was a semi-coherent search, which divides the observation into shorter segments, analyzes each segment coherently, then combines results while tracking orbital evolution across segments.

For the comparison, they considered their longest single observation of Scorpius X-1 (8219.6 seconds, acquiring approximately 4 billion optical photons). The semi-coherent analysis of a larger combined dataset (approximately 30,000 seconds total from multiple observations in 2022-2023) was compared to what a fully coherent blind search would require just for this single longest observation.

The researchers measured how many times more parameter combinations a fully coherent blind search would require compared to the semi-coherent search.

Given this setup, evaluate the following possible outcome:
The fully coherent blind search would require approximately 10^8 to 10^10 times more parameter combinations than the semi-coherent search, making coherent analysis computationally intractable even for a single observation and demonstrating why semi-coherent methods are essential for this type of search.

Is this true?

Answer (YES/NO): NO